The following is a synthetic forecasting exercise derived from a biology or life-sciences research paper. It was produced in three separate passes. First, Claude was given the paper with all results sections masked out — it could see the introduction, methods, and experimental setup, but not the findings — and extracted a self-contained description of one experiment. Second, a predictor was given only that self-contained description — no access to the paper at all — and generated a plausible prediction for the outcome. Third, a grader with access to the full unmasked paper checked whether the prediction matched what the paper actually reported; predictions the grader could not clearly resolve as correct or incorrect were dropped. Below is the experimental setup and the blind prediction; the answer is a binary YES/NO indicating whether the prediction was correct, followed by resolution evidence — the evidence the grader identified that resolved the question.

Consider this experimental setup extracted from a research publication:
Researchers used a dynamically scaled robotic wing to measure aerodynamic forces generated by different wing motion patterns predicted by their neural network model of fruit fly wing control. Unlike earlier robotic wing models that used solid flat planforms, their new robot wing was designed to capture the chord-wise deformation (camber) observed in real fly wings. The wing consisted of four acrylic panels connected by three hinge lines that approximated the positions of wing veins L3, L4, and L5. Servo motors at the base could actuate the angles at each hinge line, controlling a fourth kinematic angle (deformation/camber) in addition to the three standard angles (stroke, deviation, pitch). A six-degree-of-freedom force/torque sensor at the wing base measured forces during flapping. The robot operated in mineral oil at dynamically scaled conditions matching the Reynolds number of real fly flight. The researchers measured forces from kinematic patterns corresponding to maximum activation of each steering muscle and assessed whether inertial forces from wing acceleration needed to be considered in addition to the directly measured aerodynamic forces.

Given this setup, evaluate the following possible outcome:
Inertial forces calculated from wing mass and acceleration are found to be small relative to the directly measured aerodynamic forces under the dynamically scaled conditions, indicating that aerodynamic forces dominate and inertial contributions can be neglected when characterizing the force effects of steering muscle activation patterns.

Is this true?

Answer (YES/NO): NO